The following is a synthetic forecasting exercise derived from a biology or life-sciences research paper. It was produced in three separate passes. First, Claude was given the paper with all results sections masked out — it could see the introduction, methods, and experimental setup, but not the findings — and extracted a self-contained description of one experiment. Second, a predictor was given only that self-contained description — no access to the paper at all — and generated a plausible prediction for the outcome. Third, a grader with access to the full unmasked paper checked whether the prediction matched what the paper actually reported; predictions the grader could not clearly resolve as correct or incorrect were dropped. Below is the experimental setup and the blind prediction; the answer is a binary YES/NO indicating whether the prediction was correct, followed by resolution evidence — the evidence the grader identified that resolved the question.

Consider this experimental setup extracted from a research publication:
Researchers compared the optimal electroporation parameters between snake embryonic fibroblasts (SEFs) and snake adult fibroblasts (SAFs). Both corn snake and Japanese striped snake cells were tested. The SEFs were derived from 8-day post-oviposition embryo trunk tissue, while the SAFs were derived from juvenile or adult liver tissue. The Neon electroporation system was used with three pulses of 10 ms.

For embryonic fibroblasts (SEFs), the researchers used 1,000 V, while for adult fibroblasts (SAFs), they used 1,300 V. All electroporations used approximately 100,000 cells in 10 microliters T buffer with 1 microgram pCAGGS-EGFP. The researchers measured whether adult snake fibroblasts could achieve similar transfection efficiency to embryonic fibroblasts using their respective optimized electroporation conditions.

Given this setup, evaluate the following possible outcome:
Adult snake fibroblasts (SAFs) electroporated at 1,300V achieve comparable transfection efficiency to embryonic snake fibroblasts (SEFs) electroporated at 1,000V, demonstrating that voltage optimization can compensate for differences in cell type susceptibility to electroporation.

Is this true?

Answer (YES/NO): NO